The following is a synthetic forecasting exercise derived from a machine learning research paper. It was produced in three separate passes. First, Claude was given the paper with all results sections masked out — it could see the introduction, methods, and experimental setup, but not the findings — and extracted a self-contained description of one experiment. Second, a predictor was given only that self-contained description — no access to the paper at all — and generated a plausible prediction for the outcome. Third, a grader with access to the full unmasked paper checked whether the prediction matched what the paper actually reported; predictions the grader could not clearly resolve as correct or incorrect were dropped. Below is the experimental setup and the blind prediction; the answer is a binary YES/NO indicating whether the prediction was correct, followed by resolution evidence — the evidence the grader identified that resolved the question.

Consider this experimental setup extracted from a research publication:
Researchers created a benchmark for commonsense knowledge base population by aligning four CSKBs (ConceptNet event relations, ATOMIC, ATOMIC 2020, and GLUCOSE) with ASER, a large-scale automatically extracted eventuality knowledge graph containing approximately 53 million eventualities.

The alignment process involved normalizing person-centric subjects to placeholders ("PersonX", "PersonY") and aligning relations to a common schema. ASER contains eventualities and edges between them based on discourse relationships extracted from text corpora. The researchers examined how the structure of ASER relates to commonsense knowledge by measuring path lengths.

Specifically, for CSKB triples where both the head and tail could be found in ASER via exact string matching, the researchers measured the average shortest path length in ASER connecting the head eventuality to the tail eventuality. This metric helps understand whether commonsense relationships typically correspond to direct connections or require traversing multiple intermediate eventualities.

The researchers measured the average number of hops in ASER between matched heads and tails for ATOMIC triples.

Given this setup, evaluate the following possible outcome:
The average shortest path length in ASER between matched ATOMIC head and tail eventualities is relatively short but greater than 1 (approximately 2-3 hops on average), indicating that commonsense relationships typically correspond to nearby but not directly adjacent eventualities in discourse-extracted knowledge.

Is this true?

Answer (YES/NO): YES